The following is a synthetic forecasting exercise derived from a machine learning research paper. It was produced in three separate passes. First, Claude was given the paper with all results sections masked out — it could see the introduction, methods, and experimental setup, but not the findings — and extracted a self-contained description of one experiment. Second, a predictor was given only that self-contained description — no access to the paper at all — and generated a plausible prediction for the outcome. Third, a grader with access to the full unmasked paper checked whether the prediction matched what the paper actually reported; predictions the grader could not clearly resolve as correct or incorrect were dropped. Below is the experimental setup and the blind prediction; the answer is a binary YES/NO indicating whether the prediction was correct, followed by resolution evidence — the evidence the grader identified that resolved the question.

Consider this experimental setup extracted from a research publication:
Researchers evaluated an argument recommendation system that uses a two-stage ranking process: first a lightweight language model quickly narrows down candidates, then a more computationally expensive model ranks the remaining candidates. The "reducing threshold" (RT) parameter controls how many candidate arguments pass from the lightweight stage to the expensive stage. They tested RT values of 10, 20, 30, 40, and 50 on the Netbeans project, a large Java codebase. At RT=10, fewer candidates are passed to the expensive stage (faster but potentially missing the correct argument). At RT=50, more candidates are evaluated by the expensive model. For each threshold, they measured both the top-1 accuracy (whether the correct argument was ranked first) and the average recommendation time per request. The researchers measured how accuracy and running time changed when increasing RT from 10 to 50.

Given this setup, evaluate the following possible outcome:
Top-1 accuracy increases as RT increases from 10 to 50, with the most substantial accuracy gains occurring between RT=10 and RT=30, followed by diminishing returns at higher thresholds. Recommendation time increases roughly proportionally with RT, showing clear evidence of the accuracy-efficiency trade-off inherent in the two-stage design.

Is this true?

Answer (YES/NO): NO